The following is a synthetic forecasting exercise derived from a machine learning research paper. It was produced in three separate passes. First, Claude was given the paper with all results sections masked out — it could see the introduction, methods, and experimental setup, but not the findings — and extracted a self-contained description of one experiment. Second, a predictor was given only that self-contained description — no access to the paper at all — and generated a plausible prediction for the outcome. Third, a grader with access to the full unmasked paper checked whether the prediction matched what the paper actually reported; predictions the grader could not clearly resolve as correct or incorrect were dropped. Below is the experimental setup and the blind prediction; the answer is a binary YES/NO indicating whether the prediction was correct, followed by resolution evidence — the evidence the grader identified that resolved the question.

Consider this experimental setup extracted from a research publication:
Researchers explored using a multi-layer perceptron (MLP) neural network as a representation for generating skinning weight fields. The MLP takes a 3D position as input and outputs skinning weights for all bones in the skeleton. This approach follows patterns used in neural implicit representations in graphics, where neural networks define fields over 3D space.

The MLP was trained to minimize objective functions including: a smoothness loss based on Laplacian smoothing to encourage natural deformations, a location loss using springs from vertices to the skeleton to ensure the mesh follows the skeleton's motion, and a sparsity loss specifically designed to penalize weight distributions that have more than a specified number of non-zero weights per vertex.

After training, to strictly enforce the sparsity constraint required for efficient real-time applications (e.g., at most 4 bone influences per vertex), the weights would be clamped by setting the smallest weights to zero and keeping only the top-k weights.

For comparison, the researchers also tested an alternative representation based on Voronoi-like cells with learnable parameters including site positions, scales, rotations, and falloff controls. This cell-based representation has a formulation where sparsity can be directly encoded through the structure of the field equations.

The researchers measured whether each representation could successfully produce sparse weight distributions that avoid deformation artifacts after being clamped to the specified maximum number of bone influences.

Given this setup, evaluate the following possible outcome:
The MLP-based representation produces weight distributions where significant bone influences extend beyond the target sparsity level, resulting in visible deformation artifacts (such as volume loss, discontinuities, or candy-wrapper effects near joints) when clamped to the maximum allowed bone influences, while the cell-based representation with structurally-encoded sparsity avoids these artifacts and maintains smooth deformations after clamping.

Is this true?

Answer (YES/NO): YES